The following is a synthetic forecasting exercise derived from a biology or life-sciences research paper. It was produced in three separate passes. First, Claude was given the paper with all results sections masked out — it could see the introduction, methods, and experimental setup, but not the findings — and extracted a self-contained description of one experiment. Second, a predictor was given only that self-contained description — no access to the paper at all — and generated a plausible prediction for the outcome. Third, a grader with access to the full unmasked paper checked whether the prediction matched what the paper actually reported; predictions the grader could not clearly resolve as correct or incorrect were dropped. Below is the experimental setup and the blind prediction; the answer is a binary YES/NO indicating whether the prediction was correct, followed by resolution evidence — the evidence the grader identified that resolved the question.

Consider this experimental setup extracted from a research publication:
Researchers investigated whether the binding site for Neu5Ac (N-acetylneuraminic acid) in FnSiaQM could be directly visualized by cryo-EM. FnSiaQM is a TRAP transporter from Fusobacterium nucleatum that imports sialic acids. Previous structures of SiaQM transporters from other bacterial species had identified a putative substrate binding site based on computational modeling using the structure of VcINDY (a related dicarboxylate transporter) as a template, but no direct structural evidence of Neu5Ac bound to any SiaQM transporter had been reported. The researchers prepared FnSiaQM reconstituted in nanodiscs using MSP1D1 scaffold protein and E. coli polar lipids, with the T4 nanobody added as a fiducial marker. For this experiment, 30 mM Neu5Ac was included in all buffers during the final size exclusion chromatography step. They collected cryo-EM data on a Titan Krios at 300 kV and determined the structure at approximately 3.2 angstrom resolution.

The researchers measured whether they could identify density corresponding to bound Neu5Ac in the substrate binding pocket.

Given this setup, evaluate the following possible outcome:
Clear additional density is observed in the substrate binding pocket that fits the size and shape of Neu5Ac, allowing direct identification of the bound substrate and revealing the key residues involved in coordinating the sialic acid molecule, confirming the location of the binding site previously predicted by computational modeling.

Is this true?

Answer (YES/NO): YES